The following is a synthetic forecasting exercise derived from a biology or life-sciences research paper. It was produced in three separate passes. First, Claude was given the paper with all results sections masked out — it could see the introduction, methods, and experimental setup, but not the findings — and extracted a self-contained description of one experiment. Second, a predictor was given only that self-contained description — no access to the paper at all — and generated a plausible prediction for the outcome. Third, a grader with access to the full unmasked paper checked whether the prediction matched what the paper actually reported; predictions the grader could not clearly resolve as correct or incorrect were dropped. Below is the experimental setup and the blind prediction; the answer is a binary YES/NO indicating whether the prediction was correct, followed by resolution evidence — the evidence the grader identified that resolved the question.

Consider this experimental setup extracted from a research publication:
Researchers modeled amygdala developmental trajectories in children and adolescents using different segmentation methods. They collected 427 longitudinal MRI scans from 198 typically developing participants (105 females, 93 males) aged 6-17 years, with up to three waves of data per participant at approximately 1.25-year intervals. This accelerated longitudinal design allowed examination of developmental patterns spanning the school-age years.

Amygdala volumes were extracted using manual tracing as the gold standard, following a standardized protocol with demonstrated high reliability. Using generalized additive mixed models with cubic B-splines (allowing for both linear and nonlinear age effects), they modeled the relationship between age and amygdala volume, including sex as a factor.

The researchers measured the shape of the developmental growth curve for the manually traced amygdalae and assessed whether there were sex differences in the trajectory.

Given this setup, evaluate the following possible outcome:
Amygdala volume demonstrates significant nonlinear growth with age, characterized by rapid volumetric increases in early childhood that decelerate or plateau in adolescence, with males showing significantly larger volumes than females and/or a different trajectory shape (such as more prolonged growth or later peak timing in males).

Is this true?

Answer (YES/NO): NO